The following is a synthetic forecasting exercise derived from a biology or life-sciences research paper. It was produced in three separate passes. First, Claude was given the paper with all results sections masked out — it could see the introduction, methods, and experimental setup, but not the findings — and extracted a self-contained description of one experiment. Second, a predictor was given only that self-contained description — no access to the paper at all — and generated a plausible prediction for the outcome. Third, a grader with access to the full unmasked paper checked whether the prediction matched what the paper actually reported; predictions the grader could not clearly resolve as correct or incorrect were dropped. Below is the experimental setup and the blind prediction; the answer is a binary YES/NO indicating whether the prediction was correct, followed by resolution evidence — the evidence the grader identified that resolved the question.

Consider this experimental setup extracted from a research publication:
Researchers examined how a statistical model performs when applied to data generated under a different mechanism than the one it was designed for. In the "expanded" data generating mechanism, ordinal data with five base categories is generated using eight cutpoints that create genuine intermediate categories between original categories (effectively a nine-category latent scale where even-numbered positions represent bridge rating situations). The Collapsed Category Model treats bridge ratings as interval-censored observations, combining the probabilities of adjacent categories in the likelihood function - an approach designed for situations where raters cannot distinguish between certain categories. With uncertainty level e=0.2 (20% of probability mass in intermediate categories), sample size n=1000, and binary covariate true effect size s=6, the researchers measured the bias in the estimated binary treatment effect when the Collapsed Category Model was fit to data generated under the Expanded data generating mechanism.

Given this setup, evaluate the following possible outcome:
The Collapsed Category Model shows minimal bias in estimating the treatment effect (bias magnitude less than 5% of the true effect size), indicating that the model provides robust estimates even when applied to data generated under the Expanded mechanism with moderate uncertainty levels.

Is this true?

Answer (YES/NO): NO